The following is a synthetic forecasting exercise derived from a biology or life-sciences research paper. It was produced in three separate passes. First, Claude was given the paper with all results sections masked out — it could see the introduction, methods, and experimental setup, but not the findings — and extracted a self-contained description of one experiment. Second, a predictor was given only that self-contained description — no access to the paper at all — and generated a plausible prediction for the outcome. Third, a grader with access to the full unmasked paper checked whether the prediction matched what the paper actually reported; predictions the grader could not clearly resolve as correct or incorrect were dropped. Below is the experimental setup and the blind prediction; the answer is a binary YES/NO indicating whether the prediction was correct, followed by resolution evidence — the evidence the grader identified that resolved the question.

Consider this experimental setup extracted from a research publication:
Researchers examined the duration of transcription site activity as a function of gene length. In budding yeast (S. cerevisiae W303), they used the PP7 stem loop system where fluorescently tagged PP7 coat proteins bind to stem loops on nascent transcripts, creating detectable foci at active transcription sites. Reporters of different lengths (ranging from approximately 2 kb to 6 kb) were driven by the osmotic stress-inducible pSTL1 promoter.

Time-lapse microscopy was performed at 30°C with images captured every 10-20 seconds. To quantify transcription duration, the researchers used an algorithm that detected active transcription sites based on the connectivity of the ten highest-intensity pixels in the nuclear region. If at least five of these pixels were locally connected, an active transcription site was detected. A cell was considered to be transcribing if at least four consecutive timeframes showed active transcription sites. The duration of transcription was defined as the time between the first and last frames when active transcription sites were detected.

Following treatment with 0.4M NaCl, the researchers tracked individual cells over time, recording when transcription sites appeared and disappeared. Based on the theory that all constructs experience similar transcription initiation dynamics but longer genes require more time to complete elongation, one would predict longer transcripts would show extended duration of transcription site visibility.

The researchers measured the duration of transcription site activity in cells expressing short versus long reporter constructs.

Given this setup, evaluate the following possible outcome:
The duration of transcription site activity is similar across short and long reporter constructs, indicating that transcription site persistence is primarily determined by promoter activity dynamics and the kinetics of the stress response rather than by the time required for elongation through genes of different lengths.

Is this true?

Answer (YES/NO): NO